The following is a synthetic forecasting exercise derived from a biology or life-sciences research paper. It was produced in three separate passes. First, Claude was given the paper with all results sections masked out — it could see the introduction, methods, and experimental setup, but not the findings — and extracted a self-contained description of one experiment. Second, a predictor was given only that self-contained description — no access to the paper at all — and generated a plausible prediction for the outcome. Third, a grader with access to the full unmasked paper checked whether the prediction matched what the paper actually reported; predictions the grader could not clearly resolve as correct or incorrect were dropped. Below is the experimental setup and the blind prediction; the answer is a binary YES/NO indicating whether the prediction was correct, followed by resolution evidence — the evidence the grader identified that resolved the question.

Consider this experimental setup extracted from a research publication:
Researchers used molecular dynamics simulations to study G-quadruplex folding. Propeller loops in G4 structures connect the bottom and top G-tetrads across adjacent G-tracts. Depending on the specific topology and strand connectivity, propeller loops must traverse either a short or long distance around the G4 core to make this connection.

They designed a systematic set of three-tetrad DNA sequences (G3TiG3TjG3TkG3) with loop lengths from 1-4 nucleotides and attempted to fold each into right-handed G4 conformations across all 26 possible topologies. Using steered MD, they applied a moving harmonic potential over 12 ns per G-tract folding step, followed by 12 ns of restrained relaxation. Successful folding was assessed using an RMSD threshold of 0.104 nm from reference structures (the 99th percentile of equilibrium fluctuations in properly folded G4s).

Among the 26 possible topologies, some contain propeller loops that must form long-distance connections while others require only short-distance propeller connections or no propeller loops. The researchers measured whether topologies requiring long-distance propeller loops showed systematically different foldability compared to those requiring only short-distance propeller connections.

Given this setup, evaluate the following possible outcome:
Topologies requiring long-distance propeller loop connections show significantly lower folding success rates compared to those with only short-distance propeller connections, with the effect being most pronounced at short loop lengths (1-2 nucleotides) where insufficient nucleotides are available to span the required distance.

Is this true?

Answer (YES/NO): YES